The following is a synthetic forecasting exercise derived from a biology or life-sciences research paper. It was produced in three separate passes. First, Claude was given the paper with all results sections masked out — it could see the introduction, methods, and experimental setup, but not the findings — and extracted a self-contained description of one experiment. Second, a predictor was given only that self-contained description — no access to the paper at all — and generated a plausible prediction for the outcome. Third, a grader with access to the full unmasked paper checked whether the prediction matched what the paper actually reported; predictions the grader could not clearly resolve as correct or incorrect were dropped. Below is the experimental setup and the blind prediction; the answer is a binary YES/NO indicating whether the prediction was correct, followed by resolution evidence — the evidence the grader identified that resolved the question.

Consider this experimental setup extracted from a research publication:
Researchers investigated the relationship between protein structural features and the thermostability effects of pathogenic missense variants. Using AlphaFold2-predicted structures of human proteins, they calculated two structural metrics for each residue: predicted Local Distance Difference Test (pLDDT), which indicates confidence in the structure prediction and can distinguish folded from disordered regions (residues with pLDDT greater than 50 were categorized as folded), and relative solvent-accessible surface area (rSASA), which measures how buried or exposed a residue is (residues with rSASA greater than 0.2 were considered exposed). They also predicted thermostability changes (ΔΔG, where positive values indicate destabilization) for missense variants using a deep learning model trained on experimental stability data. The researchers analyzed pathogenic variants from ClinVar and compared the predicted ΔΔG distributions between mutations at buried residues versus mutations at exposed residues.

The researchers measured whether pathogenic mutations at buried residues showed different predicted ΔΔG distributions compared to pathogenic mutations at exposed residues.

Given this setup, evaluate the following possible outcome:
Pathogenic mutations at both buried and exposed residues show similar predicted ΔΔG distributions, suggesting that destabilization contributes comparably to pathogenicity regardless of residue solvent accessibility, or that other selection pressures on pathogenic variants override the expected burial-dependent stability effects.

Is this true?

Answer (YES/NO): NO